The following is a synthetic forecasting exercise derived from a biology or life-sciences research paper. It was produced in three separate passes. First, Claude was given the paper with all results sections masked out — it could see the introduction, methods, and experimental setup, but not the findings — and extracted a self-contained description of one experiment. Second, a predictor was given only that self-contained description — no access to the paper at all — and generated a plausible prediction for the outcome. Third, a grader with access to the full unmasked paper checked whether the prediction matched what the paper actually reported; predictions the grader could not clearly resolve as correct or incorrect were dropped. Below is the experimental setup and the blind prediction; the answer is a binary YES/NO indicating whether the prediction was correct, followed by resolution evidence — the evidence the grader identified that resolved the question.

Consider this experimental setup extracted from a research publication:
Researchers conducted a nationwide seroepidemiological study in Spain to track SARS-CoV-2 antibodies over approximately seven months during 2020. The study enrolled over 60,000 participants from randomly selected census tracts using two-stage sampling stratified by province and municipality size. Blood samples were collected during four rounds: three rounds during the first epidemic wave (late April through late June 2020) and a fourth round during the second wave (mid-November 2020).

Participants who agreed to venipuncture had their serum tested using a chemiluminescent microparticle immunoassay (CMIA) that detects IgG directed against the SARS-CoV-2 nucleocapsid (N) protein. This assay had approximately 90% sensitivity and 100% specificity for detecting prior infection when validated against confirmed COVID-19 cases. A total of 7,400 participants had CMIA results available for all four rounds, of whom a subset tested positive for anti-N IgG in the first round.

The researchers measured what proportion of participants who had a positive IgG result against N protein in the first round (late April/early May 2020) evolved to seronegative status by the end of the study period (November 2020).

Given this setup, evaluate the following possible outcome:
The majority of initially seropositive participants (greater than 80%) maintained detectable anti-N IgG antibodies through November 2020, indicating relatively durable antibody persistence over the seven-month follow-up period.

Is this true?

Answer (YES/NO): NO